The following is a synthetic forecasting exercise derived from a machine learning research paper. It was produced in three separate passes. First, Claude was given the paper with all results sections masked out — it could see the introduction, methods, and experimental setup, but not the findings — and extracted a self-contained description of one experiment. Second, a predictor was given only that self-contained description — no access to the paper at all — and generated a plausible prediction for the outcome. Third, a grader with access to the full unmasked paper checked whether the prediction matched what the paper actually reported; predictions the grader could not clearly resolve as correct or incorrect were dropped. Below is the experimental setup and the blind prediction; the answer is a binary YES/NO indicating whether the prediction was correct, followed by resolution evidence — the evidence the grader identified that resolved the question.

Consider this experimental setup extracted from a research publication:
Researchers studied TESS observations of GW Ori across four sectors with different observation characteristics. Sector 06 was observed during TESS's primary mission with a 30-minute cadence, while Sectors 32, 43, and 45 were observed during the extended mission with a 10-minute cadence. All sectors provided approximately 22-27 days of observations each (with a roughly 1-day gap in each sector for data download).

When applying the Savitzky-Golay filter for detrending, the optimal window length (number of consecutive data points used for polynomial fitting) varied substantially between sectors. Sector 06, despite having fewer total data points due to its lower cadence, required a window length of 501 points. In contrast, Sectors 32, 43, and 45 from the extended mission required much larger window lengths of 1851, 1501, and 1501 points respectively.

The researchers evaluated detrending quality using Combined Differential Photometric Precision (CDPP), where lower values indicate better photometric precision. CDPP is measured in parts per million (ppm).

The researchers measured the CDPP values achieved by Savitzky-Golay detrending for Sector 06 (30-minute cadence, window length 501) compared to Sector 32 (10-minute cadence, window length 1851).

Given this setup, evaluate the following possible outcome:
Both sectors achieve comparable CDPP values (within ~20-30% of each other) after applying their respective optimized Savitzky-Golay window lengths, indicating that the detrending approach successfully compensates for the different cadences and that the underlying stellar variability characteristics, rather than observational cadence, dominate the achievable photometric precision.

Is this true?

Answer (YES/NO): NO